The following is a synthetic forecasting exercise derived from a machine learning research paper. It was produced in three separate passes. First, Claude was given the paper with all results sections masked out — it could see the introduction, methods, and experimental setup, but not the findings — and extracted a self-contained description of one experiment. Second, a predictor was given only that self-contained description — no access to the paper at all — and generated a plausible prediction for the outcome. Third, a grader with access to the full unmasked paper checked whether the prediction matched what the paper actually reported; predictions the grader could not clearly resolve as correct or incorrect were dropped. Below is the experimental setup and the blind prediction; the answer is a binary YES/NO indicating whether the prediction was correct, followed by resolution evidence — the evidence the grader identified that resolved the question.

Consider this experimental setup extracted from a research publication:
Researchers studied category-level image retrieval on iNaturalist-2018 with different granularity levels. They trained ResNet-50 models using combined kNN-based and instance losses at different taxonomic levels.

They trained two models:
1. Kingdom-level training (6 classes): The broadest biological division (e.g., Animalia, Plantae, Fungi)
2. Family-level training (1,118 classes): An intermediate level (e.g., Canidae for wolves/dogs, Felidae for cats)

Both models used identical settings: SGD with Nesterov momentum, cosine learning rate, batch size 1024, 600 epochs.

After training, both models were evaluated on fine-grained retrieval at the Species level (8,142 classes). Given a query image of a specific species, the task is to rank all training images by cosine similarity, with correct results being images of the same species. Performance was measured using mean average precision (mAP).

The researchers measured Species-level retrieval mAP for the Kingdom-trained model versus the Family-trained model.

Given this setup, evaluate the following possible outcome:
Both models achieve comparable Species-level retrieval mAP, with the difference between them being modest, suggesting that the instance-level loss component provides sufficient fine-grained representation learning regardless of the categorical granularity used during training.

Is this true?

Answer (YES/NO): NO